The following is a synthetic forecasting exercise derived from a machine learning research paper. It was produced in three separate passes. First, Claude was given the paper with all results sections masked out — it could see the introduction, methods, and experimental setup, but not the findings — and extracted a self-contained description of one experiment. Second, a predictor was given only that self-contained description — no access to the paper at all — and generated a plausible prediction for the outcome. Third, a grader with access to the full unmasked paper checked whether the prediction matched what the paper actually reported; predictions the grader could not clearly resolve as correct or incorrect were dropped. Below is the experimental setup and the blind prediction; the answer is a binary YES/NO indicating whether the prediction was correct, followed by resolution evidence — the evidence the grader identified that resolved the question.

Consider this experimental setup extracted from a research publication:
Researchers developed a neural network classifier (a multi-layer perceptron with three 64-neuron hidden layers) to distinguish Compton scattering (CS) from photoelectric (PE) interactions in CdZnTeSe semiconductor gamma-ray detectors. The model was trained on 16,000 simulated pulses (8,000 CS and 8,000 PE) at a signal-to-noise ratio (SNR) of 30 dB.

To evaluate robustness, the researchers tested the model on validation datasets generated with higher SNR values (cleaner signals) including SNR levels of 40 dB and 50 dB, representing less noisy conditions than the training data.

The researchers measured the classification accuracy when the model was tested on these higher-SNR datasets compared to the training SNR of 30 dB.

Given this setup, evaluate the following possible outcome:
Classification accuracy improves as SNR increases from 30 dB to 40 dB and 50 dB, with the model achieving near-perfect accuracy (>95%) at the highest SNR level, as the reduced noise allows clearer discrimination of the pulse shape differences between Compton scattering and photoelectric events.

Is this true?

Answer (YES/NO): NO